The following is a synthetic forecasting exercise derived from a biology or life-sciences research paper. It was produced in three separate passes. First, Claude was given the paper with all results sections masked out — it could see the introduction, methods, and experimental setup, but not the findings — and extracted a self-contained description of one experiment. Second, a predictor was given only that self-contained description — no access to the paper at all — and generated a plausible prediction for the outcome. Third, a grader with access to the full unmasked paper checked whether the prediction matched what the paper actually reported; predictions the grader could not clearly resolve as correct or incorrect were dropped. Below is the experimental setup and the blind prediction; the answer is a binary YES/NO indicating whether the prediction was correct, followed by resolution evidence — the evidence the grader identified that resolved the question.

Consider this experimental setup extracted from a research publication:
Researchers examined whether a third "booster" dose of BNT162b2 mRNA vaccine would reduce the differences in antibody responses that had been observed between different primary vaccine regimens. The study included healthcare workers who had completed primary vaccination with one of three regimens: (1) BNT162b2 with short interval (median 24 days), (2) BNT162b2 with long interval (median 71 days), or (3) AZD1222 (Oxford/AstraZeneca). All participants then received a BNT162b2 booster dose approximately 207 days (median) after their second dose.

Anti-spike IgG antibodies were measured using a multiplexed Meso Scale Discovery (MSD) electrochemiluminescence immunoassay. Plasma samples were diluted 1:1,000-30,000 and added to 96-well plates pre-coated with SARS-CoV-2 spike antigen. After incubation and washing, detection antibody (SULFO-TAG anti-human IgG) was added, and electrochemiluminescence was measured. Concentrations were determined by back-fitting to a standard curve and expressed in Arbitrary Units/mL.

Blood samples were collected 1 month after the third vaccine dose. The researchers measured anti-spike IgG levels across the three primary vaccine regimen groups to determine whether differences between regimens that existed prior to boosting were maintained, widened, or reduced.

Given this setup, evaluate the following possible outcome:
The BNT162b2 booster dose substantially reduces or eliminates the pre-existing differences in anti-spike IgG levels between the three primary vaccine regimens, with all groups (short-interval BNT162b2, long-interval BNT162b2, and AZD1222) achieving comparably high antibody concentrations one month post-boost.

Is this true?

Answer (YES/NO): YES